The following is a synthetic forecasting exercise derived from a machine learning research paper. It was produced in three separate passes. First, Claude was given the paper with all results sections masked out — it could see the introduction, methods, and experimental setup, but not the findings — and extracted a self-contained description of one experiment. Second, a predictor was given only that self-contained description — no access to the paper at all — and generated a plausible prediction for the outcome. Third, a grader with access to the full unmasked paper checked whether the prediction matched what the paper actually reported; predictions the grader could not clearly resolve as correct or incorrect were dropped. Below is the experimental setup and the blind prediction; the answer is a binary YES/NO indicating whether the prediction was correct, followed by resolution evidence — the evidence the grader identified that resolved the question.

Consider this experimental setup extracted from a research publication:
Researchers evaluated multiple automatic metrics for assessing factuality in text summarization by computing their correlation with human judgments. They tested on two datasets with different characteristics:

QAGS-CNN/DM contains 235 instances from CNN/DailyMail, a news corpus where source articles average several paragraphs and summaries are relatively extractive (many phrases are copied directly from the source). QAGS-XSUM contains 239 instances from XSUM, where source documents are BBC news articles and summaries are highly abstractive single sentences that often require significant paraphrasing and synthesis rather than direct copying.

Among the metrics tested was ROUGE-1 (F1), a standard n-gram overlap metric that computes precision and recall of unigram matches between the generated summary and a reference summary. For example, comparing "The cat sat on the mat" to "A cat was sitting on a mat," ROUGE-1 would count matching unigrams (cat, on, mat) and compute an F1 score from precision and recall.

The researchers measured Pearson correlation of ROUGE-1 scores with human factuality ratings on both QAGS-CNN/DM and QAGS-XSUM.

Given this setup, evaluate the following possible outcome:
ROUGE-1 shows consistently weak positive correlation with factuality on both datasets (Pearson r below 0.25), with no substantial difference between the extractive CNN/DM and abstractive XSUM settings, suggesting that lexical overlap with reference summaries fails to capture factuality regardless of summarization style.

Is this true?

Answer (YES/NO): NO